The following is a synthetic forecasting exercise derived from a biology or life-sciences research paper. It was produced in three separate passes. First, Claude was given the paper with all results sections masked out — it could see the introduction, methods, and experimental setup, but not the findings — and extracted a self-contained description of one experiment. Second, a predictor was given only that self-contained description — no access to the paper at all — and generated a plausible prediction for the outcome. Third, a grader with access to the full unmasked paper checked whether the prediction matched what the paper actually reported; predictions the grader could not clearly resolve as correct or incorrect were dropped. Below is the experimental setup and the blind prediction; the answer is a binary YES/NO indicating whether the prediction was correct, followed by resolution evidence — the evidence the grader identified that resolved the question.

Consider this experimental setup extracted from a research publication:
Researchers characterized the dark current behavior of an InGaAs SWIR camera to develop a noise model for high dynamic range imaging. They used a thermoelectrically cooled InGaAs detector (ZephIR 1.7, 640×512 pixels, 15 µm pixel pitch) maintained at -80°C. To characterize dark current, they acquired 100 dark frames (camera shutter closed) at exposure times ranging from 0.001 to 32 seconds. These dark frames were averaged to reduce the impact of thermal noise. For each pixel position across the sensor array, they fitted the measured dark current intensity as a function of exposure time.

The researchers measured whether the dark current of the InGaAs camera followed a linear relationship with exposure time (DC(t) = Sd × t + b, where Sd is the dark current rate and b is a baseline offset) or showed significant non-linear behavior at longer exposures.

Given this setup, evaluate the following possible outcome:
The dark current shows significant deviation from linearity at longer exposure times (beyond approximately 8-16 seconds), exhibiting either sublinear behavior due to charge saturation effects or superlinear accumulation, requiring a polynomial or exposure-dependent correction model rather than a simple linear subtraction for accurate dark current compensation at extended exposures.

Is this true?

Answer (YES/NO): YES